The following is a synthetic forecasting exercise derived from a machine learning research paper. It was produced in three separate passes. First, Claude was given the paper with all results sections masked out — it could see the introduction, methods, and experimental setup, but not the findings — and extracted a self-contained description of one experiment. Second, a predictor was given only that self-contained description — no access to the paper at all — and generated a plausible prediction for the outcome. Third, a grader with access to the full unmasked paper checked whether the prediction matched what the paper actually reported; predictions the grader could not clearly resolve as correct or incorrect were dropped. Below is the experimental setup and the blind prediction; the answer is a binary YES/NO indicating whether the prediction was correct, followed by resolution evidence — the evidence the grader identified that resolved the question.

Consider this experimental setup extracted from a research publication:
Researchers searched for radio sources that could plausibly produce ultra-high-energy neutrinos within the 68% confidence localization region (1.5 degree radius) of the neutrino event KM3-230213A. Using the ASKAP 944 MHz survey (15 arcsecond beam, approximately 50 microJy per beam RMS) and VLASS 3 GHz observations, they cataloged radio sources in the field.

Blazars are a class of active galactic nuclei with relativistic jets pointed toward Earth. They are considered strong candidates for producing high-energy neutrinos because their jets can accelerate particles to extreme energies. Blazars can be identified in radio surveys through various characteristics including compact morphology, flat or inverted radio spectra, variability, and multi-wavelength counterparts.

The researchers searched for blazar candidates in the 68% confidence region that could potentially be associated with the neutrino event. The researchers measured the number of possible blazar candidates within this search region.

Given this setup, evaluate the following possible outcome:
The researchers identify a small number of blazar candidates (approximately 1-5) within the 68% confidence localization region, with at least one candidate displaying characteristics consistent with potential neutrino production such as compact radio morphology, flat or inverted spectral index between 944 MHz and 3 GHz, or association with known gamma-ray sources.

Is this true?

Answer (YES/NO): NO